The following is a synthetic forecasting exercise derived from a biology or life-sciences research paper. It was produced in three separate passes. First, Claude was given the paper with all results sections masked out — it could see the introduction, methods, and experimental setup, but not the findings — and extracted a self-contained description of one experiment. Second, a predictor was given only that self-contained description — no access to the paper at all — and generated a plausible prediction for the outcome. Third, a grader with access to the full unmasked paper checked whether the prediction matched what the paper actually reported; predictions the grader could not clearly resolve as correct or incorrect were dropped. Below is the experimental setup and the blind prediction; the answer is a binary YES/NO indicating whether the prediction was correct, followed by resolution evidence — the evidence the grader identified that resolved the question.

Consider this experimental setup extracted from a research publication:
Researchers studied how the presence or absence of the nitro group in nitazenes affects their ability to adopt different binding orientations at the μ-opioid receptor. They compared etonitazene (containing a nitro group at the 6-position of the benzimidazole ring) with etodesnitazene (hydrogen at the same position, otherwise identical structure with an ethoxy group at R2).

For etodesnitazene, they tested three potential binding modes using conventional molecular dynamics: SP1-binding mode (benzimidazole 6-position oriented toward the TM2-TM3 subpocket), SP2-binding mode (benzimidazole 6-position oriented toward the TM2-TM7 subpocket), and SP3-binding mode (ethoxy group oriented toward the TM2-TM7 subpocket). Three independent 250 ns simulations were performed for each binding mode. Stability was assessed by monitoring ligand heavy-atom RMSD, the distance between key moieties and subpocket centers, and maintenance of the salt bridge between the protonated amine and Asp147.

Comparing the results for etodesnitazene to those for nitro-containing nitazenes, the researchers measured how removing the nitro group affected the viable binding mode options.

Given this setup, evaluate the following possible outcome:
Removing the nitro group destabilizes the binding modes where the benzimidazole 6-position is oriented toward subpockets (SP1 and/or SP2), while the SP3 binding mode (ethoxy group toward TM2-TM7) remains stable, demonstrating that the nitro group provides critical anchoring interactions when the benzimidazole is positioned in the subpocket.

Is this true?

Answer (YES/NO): NO